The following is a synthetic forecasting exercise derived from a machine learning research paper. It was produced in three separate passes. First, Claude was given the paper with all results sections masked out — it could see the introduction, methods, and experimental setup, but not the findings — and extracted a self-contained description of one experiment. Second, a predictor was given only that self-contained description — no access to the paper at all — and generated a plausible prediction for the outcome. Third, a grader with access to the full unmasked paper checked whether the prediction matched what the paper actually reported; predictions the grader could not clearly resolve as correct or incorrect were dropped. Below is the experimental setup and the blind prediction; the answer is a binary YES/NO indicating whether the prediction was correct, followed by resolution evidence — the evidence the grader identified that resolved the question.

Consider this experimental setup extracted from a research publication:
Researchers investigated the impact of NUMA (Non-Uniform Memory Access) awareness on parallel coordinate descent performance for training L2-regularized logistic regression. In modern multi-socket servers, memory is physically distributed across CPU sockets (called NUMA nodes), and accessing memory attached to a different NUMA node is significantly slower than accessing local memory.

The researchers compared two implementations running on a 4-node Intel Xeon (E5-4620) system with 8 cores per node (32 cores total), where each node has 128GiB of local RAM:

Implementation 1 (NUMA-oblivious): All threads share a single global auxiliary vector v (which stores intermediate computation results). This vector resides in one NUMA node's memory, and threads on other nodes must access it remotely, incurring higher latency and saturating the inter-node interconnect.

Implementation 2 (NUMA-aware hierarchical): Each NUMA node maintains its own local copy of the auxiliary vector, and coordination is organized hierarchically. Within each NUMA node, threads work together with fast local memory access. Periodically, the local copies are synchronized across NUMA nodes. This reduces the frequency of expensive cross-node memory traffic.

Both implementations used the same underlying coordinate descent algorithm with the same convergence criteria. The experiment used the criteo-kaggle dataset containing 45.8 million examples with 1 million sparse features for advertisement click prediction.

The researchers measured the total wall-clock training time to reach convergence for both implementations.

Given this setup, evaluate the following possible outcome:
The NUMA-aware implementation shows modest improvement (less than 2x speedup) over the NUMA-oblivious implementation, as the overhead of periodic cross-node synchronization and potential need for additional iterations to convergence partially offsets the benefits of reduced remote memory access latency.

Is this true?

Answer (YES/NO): YES